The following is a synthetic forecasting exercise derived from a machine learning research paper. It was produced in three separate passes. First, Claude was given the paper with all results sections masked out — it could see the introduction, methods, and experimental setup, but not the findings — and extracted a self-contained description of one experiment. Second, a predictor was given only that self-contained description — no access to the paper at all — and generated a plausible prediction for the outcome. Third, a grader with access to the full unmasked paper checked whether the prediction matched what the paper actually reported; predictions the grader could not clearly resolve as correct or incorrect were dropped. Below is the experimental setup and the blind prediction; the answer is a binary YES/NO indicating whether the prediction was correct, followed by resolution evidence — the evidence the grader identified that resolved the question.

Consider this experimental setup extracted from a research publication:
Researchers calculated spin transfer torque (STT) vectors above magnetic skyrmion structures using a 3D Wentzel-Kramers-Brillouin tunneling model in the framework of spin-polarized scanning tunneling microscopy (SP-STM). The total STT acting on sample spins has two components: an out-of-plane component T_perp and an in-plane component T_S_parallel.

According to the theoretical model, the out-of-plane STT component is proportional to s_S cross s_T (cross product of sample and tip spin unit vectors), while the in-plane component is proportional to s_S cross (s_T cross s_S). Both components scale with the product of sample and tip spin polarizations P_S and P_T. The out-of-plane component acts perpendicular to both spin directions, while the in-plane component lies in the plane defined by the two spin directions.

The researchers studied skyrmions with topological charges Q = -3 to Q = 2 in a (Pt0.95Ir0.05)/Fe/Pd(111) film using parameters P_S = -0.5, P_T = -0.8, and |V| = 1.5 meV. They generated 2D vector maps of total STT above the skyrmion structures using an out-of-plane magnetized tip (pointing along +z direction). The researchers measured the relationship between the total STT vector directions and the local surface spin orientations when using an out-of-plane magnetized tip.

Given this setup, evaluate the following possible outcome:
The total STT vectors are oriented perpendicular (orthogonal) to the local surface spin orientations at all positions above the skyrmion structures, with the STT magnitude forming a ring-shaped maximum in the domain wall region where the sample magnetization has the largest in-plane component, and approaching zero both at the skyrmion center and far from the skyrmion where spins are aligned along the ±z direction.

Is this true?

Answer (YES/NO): YES